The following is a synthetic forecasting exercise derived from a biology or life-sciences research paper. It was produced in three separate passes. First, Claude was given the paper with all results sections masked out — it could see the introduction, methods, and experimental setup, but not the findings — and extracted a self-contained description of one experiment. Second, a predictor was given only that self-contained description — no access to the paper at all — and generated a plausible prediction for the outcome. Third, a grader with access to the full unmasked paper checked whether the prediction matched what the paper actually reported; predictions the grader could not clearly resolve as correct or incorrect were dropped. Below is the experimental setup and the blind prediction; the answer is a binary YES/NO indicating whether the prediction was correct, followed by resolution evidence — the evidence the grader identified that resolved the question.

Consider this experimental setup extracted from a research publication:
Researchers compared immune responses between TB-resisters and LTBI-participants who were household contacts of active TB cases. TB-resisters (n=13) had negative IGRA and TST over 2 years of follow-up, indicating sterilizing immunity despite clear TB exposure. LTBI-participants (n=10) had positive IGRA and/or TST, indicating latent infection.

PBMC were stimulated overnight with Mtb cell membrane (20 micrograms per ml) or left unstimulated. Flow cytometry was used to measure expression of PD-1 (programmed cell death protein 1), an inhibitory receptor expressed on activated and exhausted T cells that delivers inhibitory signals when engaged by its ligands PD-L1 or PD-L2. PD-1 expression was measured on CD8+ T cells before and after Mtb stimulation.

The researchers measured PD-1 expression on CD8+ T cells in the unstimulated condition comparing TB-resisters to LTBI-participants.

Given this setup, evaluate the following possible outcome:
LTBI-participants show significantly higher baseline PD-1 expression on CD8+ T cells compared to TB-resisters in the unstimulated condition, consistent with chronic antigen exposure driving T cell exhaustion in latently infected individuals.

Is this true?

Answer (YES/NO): NO